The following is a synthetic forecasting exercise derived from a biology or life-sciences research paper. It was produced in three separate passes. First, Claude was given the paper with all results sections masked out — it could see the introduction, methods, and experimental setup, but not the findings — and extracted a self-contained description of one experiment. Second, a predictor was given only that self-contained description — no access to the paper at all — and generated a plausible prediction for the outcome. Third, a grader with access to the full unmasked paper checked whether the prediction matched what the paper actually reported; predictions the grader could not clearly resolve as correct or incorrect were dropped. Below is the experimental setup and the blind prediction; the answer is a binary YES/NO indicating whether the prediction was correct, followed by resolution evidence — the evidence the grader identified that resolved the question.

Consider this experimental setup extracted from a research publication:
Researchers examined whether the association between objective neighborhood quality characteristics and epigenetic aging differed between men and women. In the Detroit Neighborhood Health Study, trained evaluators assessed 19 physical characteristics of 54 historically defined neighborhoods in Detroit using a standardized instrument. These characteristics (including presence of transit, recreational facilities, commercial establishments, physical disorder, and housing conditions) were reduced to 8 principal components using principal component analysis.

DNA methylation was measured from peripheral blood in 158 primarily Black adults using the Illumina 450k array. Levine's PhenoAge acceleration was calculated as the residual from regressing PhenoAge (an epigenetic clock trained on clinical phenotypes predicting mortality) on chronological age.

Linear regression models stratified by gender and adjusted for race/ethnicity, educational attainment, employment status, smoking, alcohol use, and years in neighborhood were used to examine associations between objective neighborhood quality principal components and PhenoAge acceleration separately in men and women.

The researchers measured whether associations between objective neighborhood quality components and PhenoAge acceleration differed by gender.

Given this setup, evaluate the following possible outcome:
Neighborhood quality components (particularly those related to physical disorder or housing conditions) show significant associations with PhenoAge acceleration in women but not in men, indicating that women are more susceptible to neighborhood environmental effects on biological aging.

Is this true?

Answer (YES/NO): YES